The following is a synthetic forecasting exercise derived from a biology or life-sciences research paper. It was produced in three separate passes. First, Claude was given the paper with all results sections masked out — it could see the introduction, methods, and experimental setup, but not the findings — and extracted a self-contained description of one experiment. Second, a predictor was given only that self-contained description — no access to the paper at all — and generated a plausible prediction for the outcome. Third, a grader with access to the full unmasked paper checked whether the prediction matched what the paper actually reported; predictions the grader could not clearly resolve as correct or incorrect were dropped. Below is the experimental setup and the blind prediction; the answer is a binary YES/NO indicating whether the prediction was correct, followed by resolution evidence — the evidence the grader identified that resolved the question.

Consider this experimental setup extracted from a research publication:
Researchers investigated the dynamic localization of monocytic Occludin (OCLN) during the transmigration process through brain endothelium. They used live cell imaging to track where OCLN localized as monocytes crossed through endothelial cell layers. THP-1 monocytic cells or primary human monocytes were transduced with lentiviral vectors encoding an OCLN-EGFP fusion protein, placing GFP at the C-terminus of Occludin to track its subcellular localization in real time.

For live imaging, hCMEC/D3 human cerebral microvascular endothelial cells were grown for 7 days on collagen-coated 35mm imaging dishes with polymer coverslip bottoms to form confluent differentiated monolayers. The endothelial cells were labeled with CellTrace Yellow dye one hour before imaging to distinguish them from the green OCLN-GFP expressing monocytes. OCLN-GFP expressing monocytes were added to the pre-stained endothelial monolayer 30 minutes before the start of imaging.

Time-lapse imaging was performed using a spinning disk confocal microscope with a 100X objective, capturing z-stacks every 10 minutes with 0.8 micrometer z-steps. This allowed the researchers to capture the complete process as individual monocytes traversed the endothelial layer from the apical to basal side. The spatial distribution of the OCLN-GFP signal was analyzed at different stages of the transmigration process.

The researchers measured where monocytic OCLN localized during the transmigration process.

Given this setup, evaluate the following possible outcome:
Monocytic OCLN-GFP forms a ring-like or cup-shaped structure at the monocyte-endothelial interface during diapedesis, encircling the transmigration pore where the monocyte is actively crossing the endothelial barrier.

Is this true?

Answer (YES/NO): YES